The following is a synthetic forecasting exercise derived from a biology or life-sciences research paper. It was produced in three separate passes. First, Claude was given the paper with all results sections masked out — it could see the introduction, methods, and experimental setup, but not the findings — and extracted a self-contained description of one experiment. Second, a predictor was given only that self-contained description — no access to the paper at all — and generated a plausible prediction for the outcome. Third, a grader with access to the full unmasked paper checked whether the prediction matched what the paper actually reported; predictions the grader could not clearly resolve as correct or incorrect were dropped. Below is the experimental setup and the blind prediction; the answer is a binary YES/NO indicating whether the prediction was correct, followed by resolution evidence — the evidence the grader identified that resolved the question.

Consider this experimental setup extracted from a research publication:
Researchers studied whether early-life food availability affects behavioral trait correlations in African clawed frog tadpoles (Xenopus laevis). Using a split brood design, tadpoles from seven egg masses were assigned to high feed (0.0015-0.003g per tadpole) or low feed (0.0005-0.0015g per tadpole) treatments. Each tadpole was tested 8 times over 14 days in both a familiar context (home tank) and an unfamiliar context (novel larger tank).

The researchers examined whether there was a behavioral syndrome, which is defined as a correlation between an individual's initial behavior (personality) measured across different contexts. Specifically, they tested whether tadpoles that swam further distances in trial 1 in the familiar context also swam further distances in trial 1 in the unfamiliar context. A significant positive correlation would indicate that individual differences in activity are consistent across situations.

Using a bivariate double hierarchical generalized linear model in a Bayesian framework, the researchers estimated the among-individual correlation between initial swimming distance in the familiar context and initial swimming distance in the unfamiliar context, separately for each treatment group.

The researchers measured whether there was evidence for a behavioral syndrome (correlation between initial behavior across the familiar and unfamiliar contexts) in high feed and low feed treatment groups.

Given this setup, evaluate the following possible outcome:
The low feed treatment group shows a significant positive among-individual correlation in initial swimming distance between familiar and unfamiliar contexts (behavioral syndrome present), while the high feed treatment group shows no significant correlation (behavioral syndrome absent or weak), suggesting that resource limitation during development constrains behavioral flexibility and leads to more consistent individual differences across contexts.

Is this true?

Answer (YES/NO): NO